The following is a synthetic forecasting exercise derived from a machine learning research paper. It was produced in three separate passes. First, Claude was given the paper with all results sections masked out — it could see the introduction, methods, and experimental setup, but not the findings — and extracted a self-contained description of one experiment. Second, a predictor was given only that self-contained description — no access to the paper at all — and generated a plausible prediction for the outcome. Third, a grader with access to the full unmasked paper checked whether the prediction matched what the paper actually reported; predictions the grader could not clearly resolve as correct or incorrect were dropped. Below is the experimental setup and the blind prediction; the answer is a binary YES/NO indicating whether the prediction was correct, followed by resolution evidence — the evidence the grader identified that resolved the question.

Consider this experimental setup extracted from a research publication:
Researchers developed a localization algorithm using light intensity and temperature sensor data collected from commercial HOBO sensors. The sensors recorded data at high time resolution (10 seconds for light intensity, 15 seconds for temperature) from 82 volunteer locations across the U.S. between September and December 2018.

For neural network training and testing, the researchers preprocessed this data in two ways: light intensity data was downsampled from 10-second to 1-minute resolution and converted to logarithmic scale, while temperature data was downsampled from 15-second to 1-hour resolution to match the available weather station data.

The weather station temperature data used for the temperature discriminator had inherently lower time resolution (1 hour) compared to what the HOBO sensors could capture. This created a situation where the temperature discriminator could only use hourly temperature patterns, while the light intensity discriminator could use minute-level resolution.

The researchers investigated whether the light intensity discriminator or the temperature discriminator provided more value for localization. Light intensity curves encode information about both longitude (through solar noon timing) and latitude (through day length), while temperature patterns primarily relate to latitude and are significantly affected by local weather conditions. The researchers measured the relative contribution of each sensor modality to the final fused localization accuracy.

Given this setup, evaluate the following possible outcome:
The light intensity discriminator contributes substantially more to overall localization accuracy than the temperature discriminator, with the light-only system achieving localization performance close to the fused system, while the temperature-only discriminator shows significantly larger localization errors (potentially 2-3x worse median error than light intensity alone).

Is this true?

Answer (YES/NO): NO